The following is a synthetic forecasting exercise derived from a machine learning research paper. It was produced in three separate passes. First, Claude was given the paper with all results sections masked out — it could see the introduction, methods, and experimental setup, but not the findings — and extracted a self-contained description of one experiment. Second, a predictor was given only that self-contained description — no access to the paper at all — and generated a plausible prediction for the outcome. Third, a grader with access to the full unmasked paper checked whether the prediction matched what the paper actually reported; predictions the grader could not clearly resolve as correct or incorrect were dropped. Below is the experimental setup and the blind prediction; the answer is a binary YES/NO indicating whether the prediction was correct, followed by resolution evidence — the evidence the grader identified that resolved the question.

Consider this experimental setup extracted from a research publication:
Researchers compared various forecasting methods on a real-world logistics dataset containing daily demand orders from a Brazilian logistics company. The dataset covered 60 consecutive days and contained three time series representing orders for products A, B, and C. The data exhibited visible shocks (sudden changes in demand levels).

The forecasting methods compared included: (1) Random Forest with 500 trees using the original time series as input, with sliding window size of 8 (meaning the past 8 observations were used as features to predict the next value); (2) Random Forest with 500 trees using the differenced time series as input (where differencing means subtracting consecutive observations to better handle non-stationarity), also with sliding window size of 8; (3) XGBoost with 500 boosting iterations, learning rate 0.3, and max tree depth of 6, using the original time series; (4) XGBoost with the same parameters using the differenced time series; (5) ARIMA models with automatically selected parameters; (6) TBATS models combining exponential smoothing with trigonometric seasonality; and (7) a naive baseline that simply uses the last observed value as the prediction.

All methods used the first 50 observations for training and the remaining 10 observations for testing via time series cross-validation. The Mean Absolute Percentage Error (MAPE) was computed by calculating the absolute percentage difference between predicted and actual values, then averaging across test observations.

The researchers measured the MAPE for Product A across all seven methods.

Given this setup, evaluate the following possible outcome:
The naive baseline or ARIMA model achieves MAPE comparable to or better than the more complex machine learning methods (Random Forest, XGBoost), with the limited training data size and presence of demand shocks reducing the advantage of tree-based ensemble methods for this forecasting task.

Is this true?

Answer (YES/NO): NO